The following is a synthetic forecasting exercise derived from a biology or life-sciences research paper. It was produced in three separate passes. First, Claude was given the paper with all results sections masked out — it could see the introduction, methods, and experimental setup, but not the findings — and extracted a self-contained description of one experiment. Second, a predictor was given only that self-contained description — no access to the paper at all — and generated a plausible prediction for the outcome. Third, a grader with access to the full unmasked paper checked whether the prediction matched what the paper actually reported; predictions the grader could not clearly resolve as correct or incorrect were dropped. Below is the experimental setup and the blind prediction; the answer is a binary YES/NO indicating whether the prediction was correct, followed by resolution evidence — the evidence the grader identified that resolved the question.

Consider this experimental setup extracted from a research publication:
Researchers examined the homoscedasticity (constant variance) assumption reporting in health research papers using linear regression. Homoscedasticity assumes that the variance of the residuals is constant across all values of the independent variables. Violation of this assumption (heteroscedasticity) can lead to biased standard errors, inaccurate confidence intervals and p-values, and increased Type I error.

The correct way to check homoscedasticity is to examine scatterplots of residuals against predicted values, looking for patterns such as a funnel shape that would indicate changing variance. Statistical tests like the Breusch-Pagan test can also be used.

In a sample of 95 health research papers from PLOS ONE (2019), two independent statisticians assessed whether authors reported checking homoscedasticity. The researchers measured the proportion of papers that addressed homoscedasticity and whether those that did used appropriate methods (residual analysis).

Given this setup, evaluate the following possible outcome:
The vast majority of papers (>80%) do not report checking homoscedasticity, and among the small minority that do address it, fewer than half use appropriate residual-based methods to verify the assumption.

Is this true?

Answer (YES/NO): NO